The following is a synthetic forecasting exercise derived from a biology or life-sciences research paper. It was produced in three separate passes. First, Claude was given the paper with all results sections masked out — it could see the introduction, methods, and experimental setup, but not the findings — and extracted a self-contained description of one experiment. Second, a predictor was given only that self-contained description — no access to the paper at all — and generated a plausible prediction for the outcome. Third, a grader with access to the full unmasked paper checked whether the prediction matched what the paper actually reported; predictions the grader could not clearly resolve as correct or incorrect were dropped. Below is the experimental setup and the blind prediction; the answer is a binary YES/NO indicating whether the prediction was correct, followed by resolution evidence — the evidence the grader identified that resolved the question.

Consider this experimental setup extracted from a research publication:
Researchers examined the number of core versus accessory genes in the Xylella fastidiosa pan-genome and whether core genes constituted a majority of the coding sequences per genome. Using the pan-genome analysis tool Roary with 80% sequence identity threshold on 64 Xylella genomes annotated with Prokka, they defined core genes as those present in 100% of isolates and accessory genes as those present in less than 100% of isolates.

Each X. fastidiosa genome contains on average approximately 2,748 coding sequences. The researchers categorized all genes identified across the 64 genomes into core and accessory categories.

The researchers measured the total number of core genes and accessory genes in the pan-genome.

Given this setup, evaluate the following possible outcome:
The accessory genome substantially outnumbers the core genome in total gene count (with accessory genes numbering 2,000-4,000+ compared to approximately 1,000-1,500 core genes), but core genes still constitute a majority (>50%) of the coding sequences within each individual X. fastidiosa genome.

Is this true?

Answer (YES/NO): NO